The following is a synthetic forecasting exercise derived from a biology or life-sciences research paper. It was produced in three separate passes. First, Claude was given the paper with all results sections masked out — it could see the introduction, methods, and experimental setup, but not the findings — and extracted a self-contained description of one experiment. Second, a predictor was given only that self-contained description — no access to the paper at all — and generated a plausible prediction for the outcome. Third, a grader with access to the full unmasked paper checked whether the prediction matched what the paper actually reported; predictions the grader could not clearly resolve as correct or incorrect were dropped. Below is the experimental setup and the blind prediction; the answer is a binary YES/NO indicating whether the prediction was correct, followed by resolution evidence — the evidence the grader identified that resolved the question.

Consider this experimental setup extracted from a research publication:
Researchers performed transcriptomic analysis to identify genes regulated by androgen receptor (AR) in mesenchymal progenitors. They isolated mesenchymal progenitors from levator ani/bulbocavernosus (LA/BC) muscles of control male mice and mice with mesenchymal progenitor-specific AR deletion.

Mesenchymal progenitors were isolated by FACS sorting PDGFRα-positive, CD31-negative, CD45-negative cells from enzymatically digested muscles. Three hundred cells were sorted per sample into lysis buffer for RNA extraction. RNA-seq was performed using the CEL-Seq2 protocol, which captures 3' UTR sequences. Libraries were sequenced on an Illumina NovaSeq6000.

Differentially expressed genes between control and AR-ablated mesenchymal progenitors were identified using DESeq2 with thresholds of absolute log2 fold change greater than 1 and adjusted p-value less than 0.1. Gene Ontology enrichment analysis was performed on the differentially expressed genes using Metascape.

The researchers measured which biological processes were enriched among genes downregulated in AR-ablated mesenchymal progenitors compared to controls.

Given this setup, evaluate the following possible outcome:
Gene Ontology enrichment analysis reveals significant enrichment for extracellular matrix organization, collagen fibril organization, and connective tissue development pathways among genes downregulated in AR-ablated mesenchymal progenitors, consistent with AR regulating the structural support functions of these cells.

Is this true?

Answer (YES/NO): NO